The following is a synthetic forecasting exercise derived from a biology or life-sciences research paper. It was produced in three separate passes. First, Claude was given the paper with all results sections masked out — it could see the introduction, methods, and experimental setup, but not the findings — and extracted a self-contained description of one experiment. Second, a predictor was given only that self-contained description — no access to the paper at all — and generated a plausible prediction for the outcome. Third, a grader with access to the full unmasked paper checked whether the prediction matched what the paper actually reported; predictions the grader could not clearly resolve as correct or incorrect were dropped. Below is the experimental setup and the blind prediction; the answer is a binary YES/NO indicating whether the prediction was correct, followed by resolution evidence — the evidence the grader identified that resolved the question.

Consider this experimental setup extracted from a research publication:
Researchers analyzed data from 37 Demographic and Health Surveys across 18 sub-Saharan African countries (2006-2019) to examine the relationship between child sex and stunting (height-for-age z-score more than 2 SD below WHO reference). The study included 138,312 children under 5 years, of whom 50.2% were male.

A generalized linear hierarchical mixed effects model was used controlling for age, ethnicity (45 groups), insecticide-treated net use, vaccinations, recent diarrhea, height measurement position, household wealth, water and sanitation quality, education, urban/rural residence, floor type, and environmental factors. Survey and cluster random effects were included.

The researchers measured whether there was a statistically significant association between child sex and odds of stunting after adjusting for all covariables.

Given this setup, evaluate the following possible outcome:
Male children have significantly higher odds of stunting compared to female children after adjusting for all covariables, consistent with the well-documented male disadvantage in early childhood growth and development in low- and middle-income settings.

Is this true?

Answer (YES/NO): YES